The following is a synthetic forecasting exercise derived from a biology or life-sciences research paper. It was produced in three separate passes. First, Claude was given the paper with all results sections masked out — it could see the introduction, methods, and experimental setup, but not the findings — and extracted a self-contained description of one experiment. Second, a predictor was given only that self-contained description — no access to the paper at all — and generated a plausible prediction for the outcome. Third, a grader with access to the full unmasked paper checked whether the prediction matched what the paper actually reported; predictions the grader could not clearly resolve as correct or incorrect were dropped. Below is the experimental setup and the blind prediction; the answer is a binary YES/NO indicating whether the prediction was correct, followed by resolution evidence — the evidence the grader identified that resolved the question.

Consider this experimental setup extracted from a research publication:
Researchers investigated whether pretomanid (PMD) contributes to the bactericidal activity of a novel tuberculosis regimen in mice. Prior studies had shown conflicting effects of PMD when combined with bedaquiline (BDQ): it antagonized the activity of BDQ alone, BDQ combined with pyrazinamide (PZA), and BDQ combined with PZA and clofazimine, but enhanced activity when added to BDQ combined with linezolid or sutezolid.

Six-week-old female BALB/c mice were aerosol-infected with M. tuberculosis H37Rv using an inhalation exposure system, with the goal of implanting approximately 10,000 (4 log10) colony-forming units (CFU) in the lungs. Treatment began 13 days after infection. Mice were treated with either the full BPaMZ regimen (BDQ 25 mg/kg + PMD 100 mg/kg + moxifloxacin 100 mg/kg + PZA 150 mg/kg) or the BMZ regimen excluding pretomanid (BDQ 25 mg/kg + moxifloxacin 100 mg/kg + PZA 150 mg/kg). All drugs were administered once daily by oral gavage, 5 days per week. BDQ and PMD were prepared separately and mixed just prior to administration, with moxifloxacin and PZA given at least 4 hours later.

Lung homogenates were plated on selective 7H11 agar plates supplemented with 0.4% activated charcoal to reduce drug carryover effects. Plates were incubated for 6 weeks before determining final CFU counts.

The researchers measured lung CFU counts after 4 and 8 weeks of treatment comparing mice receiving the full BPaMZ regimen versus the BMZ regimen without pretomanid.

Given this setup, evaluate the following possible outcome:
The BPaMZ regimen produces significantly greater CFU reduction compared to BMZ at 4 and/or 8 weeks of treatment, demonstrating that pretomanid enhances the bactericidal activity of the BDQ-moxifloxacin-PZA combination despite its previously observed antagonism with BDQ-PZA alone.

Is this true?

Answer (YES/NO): YES